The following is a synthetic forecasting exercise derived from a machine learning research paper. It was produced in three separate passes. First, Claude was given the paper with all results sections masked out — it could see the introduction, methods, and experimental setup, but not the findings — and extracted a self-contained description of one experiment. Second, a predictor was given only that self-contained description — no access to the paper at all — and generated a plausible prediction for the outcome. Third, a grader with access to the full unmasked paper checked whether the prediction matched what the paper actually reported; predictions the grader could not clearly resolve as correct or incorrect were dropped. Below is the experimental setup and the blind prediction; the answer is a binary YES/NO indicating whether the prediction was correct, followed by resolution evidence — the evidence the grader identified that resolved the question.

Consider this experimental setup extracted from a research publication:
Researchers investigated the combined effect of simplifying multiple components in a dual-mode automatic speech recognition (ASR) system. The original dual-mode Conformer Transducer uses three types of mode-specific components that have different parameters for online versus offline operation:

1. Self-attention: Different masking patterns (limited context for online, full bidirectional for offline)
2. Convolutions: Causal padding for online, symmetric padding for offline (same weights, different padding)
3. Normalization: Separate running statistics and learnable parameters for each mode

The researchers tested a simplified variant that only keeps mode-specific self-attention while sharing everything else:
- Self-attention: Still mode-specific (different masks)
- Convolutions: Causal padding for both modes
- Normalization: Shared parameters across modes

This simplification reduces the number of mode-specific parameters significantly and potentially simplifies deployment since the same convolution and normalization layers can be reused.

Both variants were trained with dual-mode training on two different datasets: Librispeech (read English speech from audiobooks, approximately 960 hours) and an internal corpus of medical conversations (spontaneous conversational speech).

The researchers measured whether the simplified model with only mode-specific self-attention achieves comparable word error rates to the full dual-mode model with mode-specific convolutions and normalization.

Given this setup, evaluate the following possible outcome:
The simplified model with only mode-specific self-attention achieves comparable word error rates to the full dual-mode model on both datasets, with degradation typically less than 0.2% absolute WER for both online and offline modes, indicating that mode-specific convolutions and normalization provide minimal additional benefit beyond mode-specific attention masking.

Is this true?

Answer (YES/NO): YES